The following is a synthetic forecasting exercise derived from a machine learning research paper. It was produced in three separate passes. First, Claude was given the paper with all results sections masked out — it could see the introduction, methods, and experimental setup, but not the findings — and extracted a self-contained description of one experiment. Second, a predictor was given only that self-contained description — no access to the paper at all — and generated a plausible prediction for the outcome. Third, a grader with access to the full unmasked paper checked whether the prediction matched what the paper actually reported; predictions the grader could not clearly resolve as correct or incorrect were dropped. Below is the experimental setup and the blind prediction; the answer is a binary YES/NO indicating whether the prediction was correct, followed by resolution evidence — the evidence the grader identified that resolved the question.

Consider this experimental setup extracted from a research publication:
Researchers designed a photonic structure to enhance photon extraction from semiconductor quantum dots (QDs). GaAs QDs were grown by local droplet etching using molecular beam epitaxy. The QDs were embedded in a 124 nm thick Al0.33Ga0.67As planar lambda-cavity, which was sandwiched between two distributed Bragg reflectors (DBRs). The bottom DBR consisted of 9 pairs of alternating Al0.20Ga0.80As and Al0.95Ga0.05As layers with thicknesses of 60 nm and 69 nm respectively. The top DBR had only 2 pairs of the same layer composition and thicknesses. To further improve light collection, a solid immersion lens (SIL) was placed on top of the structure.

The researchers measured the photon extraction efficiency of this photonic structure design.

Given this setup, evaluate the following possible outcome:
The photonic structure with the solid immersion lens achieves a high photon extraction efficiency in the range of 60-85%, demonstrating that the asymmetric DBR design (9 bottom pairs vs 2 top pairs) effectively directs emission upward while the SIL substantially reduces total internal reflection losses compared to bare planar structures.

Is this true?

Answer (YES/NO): NO